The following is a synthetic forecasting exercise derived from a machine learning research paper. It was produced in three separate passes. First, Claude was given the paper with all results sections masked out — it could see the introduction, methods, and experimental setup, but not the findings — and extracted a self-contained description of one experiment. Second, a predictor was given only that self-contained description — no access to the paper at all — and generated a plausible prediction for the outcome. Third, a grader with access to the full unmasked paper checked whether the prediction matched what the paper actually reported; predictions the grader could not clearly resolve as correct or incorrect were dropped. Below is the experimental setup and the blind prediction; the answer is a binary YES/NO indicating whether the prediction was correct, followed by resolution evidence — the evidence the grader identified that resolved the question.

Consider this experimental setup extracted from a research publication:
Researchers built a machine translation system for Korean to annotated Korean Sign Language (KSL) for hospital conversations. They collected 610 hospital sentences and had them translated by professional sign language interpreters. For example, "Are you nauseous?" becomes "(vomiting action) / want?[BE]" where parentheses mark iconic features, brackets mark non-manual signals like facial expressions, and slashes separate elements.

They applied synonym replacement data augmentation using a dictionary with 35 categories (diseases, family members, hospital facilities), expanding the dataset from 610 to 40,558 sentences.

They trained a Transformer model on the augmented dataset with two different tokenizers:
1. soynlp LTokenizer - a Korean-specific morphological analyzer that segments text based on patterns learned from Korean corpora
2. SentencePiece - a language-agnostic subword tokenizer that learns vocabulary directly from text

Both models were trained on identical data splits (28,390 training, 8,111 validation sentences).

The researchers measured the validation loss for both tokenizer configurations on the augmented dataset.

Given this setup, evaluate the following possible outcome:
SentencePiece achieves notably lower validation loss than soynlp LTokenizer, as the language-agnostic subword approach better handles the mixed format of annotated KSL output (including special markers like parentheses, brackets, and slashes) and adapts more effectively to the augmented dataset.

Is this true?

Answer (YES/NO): NO